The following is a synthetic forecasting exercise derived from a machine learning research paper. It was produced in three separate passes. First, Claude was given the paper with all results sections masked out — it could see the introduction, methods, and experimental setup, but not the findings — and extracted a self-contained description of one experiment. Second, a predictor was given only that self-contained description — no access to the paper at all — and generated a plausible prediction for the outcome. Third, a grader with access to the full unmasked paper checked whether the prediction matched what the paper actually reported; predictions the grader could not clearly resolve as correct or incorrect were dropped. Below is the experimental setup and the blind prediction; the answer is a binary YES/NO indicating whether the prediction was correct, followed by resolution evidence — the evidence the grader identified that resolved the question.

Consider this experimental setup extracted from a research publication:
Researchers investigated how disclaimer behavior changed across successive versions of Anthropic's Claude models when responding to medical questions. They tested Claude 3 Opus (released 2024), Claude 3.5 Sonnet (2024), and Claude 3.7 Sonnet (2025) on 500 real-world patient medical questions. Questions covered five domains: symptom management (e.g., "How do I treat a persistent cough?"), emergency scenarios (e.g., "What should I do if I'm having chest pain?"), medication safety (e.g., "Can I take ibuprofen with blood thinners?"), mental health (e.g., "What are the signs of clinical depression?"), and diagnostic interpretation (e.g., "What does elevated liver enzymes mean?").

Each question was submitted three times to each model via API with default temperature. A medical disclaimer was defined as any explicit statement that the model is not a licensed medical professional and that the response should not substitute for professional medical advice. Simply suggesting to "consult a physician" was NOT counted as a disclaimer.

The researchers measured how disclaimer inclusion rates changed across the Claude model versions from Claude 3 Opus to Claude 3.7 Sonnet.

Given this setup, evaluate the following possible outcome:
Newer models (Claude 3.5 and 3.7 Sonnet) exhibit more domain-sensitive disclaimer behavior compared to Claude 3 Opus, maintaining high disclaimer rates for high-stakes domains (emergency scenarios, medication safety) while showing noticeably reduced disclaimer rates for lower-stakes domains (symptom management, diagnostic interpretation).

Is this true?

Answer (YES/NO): NO